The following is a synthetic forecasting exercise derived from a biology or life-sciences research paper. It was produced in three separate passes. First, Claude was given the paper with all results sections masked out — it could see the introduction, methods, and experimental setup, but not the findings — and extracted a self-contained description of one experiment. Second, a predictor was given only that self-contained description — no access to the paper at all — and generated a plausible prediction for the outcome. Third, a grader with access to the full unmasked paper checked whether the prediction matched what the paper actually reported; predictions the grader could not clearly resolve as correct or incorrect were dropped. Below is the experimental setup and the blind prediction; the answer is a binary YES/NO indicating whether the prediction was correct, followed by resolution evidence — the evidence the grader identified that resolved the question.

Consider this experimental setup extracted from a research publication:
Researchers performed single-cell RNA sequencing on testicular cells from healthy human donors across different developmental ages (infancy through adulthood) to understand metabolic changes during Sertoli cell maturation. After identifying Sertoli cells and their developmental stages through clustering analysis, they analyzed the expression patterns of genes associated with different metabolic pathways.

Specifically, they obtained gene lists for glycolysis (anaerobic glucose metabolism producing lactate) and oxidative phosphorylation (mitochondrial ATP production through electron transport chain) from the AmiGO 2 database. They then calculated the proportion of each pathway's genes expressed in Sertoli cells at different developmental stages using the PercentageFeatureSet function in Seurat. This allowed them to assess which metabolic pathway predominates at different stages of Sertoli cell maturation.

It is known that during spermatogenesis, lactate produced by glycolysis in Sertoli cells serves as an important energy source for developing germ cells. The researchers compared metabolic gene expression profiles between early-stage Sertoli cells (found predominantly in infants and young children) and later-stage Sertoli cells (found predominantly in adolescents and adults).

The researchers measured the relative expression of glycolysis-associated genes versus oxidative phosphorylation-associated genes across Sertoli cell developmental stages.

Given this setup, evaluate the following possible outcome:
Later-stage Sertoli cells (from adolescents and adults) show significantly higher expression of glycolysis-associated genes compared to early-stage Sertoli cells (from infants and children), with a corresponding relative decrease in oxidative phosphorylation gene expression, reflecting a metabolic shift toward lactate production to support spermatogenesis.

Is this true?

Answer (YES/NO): YES